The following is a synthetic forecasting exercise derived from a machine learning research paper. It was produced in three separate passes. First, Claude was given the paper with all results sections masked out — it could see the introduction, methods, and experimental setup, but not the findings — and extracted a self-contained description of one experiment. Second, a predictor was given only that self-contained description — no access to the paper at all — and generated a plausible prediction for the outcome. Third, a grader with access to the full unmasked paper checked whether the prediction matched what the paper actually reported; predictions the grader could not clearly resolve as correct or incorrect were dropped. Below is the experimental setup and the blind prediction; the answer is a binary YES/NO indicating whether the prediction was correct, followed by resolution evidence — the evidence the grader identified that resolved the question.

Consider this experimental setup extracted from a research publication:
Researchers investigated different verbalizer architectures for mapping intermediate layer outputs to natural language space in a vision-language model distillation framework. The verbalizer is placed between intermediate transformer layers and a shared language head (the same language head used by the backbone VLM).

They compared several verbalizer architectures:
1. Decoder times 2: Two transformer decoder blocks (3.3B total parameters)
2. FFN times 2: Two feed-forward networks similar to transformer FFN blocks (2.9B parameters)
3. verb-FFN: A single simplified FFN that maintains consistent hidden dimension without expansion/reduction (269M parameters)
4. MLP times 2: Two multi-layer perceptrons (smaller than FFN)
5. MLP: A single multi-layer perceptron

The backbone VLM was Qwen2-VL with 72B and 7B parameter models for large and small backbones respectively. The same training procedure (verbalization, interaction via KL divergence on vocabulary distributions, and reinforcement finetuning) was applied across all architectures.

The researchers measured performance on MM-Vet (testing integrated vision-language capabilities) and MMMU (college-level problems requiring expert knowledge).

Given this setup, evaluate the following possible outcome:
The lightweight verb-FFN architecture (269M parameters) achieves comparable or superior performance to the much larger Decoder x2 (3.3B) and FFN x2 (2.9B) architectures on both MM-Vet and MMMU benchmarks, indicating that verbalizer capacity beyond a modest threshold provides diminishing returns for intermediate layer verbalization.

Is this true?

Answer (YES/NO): YES